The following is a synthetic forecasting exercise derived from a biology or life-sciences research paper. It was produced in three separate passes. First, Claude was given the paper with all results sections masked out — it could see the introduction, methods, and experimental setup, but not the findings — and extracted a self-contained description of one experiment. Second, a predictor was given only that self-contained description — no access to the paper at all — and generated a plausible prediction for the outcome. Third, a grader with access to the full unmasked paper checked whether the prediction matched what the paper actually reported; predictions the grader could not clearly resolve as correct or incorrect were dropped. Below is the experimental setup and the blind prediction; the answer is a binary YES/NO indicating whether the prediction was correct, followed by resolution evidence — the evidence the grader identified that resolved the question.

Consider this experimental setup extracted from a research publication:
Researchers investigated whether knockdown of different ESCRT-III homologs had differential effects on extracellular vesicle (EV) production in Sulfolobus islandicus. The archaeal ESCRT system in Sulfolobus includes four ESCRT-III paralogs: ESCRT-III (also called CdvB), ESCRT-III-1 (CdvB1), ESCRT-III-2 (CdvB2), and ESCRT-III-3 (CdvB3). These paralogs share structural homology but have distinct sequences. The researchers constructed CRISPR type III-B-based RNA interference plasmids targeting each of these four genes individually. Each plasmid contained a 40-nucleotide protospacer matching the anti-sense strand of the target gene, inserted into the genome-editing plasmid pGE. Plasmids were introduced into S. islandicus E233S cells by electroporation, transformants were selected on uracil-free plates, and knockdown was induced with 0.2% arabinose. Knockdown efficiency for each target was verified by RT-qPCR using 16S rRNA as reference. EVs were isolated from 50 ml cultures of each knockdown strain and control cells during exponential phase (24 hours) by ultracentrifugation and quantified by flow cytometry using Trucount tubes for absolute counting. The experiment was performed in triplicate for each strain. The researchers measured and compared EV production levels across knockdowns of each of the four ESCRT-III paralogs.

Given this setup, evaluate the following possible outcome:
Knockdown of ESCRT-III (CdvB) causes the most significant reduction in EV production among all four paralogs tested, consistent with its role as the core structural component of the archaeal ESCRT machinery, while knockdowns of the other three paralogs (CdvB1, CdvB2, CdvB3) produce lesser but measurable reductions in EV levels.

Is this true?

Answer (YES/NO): NO